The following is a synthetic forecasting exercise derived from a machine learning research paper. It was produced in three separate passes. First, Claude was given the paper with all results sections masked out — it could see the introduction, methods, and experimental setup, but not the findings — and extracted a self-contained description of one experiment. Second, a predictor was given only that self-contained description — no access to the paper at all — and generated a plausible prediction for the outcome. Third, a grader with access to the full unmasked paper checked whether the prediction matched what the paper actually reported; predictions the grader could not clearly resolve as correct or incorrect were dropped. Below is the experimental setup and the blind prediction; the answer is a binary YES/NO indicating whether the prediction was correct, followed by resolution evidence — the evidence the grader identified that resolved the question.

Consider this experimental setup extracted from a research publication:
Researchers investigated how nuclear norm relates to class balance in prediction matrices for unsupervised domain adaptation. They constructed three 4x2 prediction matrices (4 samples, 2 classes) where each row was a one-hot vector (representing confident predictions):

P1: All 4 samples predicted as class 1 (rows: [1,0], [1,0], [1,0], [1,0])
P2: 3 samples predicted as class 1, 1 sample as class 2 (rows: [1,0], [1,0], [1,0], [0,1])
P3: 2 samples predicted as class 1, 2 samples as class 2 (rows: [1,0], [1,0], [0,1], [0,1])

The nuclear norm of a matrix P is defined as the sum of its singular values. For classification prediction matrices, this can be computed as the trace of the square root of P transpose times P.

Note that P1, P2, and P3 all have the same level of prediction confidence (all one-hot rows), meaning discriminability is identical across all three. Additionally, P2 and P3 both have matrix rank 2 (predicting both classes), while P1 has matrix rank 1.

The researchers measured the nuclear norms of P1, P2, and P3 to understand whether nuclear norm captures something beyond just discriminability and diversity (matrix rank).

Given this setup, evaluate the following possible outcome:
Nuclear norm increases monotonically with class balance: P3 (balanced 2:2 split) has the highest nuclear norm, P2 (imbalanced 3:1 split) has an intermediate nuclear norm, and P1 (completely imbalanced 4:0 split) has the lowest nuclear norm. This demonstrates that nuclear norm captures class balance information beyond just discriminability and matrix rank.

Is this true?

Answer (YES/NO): YES